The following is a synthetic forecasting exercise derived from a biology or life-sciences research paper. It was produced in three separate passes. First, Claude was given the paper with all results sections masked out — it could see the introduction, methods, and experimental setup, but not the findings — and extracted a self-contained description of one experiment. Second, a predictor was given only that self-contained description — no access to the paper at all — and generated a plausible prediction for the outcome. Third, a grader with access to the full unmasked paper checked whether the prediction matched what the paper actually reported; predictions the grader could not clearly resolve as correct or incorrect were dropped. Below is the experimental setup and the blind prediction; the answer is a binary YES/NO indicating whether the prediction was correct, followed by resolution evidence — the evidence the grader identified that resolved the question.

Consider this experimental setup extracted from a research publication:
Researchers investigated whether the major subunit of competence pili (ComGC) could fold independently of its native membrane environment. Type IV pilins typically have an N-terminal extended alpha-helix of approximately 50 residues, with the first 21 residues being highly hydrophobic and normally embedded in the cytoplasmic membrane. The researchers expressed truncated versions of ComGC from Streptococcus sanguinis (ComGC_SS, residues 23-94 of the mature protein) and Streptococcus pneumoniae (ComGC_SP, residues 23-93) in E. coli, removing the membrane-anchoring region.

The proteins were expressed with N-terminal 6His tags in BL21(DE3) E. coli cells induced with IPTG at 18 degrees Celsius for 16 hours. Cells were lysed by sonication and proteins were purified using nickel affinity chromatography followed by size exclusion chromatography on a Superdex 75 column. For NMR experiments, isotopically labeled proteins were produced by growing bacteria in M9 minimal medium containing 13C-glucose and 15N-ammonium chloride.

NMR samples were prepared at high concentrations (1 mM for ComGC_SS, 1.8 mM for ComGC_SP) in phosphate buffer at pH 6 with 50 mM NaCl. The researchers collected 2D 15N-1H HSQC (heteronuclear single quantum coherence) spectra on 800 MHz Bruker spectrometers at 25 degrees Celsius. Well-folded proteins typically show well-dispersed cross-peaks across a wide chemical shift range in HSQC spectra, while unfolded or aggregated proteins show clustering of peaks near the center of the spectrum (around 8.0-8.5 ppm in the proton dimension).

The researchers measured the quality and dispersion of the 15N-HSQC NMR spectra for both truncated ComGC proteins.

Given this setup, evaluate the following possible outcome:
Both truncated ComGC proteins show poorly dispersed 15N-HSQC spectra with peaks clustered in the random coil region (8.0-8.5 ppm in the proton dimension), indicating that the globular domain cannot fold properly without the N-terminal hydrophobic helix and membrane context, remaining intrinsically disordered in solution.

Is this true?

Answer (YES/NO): NO